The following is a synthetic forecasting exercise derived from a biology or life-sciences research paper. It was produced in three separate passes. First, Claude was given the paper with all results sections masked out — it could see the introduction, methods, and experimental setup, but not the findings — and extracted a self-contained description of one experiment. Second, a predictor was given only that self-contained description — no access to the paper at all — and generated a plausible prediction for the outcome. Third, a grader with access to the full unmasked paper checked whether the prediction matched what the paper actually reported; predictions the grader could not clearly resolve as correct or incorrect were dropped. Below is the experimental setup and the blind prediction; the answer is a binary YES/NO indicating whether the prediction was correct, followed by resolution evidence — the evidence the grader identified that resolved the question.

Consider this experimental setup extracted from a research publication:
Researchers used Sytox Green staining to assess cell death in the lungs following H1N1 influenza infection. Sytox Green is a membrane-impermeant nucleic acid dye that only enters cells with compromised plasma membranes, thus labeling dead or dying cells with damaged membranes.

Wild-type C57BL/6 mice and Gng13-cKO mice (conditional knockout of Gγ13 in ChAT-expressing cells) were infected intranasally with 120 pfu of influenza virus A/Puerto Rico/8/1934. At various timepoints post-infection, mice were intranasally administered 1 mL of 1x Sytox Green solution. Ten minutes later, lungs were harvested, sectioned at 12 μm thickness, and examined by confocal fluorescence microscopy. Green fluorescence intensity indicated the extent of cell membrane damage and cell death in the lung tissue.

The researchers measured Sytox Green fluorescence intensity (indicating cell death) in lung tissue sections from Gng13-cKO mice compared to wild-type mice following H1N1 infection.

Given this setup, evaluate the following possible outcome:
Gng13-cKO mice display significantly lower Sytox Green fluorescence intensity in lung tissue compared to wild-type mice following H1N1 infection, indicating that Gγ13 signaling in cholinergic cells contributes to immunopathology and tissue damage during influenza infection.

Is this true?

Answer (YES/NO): NO